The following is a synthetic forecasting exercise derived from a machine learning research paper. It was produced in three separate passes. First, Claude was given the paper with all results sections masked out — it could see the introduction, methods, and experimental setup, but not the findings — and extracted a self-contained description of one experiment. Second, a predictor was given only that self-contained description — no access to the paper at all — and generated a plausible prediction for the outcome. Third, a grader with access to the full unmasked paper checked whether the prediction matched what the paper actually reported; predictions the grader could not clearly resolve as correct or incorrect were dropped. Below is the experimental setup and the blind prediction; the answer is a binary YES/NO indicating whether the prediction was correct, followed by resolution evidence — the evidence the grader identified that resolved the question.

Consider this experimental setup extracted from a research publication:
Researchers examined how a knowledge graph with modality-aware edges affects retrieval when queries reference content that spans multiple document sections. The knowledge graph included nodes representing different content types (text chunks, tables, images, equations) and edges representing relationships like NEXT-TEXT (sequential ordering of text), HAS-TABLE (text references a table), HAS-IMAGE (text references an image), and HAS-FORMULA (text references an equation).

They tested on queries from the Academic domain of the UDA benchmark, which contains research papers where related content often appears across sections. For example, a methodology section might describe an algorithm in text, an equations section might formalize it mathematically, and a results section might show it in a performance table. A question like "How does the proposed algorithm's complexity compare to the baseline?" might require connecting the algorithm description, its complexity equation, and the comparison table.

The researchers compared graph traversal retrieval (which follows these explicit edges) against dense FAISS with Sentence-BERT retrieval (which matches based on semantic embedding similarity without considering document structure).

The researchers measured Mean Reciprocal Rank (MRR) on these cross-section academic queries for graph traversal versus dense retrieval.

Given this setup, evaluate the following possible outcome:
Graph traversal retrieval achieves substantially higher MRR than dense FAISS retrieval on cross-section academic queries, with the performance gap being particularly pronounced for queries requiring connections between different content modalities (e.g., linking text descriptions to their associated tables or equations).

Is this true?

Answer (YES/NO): NO